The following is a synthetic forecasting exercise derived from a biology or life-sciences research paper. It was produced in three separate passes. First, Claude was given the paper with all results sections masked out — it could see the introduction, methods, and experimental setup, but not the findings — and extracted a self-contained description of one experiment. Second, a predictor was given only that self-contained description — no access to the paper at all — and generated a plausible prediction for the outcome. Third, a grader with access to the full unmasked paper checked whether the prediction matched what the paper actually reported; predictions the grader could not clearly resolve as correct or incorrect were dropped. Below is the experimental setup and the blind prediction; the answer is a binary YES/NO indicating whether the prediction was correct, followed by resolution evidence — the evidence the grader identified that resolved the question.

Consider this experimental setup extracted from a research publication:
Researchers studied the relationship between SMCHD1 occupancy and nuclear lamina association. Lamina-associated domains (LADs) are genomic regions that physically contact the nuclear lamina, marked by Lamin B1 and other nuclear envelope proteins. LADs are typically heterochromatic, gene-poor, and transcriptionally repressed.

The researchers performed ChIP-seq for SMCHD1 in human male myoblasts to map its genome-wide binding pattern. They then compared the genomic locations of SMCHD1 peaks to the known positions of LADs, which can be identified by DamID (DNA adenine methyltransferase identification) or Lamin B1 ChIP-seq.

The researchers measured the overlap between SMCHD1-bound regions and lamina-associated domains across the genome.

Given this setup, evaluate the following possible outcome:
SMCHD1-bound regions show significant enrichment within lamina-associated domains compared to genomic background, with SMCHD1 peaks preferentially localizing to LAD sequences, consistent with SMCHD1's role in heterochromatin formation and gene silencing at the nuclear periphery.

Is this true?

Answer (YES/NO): YES